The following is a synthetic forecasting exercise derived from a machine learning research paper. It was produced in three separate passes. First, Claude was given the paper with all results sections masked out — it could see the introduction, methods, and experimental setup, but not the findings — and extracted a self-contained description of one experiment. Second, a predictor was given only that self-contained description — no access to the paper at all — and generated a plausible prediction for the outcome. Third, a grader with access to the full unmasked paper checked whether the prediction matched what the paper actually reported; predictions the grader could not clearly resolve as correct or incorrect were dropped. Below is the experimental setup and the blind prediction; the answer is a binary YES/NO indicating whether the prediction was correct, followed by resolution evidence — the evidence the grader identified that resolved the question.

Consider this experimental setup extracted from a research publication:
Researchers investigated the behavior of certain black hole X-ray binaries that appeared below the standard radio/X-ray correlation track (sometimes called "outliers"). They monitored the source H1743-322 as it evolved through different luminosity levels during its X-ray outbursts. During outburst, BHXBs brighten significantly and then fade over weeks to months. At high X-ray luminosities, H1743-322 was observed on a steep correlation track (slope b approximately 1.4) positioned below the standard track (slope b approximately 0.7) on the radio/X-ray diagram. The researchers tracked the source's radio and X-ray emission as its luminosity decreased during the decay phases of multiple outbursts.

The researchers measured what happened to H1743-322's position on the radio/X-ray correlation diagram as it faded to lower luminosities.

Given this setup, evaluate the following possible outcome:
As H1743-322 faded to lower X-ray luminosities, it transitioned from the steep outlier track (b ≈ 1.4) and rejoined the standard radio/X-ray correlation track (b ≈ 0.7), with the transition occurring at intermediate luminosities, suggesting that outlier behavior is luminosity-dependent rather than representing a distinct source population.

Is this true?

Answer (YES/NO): YES